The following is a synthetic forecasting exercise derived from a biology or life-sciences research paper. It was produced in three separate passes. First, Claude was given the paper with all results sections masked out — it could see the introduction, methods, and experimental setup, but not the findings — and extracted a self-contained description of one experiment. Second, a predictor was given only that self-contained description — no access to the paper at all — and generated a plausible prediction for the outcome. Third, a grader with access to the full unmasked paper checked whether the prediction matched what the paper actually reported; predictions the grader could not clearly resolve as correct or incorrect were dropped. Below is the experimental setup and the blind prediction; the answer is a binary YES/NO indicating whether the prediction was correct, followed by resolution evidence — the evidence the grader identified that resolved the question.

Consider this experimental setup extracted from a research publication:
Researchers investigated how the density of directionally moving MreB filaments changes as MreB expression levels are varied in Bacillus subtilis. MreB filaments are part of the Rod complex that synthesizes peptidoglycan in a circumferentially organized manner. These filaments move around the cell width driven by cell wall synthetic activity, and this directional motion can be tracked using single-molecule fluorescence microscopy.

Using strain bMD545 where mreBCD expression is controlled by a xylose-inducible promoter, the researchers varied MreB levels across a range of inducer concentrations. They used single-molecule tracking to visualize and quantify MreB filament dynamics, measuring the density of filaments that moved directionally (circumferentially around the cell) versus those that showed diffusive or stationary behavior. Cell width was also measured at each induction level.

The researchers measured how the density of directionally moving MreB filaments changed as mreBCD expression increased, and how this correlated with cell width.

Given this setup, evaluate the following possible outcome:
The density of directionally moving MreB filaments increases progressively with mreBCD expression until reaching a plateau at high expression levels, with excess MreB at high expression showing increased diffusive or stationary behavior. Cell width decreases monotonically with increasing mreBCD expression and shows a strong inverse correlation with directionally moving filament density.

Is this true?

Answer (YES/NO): NO